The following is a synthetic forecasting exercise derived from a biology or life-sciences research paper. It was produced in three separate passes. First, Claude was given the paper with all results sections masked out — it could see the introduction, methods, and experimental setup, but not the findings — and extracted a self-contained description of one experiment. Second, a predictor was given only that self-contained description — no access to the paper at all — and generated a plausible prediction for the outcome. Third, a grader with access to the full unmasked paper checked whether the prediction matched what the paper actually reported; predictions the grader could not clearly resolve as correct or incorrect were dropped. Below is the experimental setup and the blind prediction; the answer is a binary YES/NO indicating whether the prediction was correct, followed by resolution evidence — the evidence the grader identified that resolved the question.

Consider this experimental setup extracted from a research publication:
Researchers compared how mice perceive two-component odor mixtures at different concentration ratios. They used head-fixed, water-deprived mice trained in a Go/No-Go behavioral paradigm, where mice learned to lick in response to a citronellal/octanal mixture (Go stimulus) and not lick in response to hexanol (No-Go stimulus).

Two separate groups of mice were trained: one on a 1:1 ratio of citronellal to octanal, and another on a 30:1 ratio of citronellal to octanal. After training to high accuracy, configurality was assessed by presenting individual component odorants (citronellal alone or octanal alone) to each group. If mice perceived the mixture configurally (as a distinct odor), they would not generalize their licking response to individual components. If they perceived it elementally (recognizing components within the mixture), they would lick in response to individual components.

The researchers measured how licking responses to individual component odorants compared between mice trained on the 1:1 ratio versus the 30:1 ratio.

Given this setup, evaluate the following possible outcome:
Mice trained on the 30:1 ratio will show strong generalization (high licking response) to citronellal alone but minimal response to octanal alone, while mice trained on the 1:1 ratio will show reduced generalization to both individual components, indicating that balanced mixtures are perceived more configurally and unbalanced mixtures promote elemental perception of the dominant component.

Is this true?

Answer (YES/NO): YES